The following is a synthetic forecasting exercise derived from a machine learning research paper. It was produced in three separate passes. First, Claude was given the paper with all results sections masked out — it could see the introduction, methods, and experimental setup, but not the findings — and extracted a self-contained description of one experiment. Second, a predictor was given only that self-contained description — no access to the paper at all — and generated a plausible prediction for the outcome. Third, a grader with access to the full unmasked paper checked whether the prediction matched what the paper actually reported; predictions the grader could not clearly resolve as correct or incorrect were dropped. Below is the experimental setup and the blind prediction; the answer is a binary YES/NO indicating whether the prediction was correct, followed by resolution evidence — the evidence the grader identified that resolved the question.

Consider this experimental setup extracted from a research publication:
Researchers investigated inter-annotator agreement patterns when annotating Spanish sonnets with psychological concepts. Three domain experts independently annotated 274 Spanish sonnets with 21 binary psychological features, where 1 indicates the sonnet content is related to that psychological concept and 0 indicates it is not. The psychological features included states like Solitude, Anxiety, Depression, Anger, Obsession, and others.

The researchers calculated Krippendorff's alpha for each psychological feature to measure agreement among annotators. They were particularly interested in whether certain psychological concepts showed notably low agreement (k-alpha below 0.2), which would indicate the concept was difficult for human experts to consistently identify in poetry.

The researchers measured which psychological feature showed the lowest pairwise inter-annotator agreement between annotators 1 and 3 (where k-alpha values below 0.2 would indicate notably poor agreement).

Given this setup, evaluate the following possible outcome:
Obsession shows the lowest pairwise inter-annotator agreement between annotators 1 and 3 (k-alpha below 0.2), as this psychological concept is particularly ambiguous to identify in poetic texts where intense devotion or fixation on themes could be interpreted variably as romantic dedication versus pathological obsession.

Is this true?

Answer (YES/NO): YES